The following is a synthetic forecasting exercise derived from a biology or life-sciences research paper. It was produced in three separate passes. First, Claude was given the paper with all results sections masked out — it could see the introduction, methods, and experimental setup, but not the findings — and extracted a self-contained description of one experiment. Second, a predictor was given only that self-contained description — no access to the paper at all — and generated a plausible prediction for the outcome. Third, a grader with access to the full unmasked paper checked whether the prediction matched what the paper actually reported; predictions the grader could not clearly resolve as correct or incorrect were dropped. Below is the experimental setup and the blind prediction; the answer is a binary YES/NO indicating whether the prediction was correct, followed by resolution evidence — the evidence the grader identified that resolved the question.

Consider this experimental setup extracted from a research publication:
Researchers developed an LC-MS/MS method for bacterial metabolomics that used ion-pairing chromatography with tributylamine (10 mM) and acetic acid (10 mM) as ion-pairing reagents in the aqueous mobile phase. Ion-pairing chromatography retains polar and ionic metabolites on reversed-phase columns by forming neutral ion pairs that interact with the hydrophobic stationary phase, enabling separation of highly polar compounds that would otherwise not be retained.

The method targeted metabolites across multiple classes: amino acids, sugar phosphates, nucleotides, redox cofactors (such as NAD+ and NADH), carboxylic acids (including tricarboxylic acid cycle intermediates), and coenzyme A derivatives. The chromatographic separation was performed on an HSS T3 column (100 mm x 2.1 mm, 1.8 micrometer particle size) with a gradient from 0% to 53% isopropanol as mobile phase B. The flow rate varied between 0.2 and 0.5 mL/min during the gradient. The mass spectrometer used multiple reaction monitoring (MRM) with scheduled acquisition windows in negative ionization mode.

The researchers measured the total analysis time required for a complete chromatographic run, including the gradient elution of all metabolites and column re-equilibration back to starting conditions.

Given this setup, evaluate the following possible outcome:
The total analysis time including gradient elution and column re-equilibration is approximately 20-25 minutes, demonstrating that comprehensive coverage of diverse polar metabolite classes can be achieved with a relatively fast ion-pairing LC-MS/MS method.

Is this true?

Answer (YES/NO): NO